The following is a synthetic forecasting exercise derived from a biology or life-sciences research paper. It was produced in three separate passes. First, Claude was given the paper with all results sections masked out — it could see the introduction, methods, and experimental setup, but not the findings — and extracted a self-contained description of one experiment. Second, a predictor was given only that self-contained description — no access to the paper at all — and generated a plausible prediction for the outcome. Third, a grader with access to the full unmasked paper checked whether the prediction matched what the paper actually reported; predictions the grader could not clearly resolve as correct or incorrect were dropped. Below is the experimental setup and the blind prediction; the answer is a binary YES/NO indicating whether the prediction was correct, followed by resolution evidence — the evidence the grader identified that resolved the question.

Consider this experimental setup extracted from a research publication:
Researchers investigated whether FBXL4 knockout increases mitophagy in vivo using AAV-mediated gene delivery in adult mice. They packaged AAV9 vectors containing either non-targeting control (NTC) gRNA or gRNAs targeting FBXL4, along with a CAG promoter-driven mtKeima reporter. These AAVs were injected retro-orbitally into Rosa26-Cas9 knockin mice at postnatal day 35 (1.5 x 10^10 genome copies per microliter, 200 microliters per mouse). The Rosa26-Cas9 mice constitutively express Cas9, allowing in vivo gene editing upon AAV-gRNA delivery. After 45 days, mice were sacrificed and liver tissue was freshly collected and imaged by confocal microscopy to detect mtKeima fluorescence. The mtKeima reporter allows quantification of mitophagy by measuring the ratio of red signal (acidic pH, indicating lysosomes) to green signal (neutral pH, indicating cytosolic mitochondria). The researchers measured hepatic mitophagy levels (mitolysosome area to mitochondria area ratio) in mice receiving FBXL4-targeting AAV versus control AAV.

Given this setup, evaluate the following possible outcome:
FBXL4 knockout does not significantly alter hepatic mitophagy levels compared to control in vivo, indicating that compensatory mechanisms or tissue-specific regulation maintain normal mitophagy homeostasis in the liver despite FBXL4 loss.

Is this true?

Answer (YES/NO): NO